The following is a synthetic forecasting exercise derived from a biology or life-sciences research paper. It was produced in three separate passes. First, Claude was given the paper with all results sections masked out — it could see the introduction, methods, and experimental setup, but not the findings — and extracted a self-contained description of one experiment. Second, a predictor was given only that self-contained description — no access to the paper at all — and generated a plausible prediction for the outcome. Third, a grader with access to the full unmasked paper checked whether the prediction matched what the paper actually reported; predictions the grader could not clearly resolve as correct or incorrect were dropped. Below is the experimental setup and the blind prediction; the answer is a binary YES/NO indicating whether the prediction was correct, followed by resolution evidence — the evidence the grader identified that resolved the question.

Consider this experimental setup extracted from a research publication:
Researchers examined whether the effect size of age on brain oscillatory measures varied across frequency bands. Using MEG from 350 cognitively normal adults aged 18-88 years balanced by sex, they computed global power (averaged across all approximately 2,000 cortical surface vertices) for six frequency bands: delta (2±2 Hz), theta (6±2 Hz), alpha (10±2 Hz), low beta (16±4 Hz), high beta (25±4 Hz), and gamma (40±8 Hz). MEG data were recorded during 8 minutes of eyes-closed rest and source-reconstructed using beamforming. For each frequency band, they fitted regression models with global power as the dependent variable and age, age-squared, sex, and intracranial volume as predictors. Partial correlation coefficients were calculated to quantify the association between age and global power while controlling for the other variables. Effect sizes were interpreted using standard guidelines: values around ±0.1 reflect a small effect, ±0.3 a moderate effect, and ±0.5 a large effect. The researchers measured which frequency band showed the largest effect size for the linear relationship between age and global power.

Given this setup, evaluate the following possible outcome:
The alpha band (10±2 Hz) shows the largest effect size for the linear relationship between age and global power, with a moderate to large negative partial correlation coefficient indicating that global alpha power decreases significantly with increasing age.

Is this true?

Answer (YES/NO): NO